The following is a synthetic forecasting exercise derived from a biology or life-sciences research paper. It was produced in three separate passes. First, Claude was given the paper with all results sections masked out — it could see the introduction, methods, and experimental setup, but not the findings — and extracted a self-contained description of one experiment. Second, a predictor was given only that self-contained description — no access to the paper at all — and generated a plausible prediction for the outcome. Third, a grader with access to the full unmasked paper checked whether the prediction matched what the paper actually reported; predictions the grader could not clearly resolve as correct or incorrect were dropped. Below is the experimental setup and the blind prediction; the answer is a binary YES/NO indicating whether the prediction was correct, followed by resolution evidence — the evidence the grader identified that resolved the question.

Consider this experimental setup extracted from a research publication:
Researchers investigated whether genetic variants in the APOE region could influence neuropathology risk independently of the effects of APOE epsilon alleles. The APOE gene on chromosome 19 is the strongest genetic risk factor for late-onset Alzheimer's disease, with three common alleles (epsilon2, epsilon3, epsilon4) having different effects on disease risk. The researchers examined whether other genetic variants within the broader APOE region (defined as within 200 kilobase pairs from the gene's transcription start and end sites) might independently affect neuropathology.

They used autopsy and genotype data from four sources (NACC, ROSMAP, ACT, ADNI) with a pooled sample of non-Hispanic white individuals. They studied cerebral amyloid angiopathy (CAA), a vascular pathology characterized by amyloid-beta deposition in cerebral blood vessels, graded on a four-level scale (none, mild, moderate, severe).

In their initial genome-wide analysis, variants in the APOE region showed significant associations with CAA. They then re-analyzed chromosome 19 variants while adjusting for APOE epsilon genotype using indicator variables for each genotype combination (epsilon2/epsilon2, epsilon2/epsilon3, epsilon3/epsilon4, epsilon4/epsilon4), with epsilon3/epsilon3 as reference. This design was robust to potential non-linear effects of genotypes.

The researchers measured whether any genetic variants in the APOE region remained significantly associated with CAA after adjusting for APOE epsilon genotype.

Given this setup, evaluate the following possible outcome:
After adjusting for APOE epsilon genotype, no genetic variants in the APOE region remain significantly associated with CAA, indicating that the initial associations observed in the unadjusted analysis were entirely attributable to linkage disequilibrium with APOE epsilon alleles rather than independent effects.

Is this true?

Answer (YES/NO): NO